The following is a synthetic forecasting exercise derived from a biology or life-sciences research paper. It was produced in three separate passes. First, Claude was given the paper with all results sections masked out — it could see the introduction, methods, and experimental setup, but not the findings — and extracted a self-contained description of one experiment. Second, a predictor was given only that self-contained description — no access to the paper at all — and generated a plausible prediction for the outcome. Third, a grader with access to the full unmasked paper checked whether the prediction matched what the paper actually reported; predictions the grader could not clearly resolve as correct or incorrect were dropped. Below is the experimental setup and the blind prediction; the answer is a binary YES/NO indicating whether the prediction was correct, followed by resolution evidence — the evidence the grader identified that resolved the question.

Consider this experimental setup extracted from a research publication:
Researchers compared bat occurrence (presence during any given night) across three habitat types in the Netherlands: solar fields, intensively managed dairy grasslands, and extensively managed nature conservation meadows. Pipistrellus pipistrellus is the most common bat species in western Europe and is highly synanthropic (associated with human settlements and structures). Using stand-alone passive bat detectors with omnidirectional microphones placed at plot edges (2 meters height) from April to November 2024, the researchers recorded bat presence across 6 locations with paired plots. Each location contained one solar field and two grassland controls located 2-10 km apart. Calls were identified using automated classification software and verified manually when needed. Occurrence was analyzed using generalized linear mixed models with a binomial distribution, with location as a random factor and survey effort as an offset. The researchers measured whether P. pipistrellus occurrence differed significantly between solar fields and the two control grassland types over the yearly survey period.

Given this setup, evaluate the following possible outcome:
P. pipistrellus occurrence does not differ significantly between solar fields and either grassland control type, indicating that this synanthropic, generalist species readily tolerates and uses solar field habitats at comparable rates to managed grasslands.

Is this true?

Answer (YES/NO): YES